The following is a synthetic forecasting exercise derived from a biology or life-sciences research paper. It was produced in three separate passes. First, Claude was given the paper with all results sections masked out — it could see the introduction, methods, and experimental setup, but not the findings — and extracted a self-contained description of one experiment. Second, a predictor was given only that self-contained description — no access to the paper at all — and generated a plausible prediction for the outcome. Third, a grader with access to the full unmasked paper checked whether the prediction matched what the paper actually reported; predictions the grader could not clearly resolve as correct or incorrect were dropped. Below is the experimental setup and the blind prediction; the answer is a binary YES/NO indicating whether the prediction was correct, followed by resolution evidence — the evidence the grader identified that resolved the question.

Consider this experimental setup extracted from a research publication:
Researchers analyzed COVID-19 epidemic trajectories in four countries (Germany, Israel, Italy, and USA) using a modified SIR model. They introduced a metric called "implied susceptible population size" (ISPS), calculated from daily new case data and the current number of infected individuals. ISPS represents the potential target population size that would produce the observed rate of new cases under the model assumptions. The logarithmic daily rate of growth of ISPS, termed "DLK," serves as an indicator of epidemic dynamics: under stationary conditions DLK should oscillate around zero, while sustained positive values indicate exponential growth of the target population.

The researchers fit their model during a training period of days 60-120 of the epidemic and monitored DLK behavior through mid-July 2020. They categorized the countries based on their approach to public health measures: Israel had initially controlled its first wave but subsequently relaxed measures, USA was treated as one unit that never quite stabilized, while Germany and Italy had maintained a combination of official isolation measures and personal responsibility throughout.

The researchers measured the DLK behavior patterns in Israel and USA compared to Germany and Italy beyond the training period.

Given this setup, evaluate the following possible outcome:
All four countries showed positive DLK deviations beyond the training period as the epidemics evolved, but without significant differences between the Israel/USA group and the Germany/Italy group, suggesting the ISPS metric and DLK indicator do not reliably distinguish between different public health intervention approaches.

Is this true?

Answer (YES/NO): NO